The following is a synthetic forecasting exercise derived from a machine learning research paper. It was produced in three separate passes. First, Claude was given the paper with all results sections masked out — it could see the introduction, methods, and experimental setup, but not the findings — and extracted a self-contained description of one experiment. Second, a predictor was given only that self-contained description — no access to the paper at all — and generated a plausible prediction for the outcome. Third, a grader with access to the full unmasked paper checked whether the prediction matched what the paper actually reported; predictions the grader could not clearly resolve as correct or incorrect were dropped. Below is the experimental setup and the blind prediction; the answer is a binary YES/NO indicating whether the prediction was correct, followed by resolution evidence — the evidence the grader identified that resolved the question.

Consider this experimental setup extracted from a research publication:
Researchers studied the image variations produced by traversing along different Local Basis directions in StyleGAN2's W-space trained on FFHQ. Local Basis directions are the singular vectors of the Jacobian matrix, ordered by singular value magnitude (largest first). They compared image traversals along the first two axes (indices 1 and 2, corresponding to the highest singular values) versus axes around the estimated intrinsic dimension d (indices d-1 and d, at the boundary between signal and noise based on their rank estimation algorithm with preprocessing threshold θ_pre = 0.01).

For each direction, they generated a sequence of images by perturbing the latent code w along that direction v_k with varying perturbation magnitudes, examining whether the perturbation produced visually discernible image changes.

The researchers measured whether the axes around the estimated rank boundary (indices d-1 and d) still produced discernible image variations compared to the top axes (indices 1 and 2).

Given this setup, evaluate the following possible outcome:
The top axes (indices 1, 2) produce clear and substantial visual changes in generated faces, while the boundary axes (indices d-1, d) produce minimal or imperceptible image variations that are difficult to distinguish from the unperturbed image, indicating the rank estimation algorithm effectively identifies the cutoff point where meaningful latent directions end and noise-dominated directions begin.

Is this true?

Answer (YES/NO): NO